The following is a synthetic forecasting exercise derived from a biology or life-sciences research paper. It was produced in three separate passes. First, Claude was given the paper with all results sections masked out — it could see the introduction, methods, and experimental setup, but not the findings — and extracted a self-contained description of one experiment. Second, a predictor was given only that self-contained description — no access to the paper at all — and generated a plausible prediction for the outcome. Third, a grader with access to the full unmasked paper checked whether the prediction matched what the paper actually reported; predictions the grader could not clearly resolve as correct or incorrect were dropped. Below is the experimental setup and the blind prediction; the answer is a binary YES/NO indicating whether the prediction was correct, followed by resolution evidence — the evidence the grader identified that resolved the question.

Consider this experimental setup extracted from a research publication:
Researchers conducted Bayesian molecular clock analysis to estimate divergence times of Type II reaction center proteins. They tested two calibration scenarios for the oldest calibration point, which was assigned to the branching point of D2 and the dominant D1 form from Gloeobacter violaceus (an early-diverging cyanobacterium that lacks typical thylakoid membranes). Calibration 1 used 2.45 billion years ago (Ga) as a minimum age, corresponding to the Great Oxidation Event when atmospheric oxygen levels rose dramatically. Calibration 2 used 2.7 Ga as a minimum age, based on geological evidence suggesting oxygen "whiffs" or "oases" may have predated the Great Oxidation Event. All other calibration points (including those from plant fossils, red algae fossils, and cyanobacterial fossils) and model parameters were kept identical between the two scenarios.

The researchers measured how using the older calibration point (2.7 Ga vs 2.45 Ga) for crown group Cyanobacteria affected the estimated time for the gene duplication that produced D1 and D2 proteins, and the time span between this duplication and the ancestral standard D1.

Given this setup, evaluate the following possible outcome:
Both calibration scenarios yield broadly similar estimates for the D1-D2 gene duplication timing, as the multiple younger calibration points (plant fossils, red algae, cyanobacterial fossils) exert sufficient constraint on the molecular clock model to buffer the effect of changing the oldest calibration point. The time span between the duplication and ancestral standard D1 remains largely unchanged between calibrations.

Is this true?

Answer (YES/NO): YES